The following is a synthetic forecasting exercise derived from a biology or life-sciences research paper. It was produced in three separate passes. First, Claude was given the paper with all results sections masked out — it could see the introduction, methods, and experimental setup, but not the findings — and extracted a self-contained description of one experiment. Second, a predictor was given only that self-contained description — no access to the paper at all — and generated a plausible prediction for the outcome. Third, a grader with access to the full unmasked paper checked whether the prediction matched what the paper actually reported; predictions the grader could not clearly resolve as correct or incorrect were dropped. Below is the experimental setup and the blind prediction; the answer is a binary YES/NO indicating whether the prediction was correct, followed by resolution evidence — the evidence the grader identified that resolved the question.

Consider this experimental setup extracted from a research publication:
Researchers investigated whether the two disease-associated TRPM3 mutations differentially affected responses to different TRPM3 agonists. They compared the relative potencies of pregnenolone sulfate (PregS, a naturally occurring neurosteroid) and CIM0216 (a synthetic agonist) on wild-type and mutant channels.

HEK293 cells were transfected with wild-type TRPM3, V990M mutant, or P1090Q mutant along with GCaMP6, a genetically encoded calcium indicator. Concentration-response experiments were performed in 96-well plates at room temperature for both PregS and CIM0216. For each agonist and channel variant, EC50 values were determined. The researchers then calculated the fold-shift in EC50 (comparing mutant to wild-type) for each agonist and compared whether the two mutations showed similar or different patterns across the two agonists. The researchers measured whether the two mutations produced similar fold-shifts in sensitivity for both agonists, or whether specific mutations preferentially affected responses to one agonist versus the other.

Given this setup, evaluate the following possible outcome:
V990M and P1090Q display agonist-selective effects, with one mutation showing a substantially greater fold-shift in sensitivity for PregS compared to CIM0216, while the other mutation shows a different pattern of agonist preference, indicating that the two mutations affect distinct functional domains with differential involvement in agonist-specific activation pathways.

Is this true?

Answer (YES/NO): NO